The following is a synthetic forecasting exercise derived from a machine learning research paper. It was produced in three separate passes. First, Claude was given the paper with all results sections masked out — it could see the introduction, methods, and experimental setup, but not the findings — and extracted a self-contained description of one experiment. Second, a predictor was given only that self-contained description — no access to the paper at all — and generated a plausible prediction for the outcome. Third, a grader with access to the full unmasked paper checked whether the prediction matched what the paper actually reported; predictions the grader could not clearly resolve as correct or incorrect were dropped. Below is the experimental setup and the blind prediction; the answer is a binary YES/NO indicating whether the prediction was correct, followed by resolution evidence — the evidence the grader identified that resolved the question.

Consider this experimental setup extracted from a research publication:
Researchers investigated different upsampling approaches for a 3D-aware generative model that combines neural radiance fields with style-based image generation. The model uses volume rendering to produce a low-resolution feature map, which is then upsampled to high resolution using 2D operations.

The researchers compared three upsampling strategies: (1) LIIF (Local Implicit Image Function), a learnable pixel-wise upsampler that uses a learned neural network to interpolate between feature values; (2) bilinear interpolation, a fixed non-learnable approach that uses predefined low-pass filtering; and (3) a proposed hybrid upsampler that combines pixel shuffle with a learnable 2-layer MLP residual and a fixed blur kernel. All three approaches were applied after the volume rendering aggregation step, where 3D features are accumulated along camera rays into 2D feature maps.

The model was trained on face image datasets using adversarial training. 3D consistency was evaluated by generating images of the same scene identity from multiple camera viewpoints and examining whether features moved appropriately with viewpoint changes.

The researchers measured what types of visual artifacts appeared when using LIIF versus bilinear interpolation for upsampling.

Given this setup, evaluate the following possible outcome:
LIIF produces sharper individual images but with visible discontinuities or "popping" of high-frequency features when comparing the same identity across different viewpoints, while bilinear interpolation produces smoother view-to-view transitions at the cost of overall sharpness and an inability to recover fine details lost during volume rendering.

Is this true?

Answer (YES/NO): NO